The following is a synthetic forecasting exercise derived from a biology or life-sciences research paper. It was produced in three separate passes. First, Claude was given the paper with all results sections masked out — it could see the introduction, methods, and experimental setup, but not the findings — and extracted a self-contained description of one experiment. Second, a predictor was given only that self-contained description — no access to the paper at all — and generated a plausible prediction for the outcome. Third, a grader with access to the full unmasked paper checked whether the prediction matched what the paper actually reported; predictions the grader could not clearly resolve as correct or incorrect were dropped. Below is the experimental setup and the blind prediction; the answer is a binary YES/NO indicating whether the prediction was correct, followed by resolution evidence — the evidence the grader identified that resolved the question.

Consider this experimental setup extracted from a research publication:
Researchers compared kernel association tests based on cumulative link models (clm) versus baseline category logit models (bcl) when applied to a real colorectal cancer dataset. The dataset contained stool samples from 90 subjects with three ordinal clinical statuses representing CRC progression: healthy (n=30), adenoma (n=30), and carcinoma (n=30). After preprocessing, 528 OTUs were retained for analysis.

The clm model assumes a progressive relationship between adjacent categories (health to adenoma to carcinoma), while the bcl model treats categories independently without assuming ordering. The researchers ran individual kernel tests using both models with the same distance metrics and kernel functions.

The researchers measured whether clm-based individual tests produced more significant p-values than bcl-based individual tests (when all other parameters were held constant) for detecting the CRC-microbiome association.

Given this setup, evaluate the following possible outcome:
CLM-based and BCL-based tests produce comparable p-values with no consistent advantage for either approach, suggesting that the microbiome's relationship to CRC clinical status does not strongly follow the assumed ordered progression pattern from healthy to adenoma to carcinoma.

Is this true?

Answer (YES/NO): NO